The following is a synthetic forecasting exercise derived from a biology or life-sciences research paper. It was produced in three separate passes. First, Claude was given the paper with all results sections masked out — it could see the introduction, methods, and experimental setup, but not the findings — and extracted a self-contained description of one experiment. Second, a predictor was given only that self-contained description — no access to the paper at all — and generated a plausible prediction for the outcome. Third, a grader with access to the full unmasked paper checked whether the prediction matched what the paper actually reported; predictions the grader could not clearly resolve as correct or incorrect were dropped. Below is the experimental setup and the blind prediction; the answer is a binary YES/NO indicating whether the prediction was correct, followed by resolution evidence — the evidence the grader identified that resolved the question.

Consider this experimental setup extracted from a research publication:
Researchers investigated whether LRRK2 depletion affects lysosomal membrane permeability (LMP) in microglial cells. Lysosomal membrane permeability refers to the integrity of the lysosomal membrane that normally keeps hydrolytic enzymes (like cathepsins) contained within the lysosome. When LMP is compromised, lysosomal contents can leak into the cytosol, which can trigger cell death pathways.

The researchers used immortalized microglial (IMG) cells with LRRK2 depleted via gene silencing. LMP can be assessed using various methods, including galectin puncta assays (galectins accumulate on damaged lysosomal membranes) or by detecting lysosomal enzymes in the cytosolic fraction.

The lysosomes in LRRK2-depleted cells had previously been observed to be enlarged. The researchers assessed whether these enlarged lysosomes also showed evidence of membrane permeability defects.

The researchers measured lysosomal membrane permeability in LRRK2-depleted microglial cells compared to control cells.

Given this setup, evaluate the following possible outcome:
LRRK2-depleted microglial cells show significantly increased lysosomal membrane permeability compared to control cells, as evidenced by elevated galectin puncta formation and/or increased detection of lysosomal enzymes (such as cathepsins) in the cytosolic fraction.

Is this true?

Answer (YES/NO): NO